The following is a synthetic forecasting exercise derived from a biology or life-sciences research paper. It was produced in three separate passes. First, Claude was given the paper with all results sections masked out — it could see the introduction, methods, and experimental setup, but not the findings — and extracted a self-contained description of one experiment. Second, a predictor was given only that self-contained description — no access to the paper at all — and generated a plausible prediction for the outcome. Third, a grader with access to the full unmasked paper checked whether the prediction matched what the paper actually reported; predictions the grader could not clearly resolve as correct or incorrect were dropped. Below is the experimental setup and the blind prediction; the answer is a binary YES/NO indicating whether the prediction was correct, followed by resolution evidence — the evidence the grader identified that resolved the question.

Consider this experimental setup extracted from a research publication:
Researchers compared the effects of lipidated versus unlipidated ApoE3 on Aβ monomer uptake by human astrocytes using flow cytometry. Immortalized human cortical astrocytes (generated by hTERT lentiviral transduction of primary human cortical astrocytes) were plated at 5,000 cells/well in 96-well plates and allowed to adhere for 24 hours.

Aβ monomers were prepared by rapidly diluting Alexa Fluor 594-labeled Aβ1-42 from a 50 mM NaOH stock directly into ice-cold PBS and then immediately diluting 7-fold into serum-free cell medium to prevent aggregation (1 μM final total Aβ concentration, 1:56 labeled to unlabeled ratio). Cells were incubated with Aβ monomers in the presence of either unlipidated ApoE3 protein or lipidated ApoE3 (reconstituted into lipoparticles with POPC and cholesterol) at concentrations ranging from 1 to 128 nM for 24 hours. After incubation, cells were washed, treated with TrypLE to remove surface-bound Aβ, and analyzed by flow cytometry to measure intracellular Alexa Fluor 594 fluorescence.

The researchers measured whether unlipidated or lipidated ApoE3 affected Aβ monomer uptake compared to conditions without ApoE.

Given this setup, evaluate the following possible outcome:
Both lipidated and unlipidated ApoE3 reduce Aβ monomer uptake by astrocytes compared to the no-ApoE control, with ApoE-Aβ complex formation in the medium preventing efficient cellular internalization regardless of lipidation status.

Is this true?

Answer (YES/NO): NO